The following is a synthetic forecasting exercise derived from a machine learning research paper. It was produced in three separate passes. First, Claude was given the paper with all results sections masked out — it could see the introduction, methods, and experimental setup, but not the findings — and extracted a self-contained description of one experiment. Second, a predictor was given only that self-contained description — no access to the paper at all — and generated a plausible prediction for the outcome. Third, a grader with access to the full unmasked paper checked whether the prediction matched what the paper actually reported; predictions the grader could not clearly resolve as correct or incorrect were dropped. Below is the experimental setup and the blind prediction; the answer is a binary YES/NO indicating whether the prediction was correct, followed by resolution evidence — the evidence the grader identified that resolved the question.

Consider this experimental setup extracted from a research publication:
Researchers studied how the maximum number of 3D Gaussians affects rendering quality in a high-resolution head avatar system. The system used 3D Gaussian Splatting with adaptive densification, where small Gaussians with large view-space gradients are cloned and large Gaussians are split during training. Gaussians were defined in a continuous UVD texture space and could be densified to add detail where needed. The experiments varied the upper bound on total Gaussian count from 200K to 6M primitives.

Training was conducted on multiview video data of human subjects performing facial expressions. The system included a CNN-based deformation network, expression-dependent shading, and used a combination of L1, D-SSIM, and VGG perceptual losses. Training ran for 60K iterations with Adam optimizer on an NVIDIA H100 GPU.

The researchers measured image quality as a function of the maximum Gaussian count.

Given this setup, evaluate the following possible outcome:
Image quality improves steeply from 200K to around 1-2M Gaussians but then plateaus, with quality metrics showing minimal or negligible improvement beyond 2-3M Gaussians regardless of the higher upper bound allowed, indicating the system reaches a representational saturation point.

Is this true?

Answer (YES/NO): YES